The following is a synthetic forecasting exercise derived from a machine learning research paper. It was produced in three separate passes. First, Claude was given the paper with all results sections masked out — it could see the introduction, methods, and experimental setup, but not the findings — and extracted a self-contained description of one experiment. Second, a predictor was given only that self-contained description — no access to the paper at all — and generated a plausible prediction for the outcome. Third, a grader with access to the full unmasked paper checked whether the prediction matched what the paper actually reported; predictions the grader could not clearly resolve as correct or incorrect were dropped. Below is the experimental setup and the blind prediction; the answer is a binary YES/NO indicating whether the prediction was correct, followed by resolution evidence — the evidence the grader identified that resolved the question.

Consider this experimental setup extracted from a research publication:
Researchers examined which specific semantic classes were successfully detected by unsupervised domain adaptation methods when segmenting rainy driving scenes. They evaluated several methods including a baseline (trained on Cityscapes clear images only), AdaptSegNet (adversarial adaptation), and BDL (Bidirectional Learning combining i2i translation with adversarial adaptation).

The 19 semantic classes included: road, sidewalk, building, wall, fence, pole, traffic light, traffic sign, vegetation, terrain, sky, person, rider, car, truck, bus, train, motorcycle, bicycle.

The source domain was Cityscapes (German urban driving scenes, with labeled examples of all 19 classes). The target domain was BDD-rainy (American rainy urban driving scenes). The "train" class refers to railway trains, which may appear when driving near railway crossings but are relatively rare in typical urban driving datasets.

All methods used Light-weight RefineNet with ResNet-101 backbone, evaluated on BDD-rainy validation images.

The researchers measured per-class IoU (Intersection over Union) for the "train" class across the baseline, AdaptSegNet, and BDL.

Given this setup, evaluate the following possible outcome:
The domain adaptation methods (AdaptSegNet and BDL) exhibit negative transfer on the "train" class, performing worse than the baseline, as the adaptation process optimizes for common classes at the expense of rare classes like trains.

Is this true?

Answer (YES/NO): NO